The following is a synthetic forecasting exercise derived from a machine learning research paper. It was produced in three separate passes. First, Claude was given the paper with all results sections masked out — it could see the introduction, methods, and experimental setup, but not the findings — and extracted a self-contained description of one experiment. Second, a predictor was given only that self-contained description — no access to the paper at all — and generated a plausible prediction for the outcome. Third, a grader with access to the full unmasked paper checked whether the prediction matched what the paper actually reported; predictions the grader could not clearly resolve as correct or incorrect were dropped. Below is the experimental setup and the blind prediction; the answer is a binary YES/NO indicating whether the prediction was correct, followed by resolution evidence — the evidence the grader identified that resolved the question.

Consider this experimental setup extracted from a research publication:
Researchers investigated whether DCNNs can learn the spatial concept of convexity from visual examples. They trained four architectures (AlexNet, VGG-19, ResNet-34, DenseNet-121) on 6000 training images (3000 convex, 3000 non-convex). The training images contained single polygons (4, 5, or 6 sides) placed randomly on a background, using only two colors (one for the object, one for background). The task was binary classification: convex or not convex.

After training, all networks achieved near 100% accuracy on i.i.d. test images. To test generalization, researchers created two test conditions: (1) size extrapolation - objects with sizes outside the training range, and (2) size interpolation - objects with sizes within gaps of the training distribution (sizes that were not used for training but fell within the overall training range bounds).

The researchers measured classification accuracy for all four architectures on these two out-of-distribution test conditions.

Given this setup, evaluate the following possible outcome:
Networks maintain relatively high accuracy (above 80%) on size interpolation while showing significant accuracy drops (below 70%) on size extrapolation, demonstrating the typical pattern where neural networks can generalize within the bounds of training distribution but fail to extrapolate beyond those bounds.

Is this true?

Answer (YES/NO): NO